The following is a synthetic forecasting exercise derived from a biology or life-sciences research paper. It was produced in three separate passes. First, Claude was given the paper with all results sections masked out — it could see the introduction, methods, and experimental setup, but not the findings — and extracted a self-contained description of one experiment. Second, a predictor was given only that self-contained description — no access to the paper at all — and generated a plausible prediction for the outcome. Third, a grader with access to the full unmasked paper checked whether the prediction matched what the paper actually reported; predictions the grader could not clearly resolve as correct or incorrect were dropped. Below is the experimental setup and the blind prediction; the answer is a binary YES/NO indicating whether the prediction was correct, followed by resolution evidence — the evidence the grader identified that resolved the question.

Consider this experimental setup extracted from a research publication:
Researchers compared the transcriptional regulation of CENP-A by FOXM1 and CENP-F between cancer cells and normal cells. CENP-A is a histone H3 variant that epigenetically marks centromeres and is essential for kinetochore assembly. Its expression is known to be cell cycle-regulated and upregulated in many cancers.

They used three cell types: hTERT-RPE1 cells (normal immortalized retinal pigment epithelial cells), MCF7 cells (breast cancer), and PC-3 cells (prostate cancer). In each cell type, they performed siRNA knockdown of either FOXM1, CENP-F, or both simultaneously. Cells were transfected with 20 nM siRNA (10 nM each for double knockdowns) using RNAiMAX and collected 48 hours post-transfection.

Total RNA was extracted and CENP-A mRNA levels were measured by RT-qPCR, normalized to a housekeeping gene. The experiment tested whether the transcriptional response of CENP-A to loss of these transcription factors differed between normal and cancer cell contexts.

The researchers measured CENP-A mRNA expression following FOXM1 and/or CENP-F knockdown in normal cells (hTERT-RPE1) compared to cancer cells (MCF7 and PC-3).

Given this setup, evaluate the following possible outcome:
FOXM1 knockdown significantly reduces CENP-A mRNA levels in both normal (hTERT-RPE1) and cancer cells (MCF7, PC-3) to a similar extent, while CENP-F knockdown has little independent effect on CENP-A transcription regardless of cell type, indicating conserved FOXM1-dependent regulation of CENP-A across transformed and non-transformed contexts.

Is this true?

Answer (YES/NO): NO